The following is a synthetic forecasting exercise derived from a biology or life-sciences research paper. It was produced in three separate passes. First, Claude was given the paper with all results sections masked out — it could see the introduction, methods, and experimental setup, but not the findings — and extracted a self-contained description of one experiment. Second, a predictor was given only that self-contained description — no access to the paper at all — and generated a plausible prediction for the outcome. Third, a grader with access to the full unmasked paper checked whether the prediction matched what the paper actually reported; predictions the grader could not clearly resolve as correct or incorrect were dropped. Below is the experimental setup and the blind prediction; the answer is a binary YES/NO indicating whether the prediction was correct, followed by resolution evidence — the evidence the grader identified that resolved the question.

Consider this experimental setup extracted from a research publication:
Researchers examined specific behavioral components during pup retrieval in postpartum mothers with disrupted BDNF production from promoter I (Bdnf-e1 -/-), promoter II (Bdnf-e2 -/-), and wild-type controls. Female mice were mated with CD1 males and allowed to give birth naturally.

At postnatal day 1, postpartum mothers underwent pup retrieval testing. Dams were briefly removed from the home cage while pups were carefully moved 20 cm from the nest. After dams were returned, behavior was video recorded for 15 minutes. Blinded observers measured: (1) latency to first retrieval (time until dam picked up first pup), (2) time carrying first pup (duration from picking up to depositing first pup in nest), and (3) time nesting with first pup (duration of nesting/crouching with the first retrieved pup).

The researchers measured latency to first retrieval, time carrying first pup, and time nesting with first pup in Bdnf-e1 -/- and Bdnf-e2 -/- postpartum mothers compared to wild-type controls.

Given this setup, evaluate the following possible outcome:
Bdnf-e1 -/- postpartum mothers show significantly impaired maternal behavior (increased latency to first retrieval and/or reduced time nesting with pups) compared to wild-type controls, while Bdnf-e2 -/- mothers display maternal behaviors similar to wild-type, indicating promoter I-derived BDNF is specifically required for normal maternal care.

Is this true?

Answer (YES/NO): NO